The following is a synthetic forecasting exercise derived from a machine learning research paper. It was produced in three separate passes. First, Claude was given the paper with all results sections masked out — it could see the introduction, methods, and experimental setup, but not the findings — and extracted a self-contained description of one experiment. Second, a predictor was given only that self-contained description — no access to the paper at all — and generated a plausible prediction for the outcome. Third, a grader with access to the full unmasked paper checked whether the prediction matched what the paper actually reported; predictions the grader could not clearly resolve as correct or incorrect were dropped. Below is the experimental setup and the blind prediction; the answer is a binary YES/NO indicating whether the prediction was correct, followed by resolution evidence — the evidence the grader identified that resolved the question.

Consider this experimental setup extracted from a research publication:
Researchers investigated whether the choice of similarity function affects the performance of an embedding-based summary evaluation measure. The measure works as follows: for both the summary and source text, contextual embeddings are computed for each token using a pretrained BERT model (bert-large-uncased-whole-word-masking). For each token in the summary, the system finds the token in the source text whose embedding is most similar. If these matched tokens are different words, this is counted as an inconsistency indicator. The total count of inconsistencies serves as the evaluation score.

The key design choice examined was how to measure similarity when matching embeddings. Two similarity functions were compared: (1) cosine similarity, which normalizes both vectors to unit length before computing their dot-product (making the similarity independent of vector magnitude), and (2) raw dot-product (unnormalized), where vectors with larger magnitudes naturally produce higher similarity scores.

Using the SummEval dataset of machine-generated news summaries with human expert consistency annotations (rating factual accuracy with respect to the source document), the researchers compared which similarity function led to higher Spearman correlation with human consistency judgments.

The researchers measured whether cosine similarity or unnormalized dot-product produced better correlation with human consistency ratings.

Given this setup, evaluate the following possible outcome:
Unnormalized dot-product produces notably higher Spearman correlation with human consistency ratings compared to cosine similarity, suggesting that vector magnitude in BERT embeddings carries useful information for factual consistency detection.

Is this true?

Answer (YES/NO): NO